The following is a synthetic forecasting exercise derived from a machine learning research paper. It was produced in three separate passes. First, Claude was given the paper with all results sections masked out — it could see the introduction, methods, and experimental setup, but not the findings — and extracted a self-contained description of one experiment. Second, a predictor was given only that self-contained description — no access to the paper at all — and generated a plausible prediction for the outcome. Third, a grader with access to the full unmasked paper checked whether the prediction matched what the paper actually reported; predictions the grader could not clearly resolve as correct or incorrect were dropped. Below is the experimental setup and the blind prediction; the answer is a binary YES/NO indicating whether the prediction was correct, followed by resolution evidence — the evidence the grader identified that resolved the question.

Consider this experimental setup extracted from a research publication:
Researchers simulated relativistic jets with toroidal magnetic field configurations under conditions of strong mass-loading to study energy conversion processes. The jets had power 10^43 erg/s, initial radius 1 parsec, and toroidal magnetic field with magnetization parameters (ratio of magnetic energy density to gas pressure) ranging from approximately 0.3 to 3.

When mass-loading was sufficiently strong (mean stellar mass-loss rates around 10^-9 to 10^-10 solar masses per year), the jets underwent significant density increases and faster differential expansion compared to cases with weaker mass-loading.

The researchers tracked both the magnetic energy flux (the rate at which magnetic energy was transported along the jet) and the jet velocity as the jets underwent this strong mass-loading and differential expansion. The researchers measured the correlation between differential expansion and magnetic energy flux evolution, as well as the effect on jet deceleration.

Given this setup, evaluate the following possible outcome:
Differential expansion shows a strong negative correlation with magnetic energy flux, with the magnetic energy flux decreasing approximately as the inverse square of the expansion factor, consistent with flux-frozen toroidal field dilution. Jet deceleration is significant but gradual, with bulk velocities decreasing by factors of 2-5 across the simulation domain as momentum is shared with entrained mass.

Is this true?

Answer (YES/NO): NO